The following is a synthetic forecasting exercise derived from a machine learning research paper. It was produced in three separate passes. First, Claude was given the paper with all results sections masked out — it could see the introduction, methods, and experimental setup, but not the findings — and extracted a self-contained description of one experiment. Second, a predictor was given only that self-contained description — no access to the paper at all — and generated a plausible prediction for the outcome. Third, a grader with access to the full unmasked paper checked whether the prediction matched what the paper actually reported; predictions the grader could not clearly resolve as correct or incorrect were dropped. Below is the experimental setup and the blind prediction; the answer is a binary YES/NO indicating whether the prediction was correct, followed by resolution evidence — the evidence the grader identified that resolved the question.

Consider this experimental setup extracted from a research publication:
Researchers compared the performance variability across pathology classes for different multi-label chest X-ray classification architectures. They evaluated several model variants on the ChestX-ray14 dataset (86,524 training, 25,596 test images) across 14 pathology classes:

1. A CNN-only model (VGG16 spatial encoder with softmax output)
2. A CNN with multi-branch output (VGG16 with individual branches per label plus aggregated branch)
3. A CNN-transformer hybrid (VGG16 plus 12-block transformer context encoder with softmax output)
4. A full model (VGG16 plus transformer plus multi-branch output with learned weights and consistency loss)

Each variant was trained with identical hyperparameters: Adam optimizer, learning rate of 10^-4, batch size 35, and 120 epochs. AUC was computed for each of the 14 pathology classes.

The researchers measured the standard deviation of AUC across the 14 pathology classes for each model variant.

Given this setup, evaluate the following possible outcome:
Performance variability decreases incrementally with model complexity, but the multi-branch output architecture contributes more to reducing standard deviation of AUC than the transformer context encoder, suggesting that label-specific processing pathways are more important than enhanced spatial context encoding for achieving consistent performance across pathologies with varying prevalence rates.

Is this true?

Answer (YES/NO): NO